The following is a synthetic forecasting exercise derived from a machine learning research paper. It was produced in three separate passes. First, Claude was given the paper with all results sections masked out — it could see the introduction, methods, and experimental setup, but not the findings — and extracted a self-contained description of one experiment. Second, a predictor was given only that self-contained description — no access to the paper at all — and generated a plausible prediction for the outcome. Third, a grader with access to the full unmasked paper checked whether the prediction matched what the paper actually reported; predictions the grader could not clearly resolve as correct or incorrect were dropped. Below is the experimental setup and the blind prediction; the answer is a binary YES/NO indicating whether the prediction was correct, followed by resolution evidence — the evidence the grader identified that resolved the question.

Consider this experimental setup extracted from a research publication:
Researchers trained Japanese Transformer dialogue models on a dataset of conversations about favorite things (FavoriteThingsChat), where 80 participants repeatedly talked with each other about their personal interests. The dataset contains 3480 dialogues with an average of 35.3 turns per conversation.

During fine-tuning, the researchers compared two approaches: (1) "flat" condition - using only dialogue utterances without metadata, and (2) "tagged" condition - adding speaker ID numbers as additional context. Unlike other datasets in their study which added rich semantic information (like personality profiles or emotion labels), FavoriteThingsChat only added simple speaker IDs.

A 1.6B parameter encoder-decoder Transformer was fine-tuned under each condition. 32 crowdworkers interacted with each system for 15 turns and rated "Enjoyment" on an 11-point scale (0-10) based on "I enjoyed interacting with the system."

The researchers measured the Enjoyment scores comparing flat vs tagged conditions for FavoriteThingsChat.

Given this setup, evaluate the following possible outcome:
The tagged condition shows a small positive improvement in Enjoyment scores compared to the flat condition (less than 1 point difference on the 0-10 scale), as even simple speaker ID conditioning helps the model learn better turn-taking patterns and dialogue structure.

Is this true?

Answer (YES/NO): NO